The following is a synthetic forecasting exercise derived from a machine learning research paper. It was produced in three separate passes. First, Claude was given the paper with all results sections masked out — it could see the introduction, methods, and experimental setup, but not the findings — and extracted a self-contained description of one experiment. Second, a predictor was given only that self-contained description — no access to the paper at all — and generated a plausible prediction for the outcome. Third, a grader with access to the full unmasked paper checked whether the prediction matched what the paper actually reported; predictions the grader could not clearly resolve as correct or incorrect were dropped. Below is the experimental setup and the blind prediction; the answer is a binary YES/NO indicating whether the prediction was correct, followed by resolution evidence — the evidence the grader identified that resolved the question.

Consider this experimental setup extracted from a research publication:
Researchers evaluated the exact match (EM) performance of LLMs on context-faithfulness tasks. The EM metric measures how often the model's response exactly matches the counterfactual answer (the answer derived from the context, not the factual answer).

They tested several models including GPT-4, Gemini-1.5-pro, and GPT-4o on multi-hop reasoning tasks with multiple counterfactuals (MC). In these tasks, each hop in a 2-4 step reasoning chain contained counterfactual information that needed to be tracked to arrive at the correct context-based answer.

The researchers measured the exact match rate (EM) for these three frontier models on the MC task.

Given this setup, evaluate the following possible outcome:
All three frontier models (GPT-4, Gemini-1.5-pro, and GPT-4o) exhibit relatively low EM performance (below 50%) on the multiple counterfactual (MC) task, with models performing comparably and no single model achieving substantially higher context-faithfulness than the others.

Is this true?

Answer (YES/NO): YES